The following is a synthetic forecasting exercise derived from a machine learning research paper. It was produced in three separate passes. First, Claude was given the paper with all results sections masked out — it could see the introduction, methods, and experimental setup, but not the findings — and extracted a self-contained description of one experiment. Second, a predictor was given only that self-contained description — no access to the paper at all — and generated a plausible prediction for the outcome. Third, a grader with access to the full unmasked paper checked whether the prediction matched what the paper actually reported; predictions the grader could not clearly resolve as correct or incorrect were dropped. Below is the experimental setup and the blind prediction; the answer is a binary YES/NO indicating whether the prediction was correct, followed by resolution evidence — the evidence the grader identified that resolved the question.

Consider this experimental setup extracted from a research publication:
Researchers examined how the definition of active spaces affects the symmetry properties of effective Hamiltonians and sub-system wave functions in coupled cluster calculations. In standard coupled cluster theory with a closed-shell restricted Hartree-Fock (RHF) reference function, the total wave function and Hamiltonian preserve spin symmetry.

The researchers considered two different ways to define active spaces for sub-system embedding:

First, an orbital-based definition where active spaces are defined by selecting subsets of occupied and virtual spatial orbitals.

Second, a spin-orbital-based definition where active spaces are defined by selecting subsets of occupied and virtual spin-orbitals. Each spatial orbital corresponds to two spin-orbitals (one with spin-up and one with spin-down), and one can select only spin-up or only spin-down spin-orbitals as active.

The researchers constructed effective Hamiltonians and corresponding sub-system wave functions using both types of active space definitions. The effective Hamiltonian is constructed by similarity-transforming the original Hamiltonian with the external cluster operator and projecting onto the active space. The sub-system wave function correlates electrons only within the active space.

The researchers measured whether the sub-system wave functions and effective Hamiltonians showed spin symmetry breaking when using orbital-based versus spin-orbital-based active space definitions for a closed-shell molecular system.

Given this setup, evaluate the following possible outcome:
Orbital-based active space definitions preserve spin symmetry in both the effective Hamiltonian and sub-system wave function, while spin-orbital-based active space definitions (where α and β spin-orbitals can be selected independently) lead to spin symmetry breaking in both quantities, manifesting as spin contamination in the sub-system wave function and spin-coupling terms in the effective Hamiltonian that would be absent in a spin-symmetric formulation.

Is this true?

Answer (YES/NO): YES